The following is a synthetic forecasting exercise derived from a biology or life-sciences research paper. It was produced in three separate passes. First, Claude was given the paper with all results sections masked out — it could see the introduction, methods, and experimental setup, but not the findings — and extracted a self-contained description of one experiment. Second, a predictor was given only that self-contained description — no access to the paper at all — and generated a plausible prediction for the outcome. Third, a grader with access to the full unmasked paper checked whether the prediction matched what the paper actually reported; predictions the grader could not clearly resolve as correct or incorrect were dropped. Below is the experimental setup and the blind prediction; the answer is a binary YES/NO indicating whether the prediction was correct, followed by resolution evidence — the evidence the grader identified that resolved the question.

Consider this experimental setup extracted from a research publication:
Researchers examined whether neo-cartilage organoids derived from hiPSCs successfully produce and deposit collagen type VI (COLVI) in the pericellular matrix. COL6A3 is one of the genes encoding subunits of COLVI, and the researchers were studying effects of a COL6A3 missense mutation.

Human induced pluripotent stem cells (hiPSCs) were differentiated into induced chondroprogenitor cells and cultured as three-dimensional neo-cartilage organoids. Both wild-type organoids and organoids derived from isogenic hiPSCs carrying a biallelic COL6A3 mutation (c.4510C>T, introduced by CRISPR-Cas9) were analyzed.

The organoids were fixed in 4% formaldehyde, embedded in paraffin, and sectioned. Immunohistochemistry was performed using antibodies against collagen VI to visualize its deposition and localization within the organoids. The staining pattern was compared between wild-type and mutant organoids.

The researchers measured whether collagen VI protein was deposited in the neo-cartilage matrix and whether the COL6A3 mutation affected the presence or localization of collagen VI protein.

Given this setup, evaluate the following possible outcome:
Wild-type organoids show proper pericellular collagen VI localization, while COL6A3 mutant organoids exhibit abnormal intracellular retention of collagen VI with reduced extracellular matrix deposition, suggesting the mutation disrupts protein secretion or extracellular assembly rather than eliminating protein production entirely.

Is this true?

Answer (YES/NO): NO